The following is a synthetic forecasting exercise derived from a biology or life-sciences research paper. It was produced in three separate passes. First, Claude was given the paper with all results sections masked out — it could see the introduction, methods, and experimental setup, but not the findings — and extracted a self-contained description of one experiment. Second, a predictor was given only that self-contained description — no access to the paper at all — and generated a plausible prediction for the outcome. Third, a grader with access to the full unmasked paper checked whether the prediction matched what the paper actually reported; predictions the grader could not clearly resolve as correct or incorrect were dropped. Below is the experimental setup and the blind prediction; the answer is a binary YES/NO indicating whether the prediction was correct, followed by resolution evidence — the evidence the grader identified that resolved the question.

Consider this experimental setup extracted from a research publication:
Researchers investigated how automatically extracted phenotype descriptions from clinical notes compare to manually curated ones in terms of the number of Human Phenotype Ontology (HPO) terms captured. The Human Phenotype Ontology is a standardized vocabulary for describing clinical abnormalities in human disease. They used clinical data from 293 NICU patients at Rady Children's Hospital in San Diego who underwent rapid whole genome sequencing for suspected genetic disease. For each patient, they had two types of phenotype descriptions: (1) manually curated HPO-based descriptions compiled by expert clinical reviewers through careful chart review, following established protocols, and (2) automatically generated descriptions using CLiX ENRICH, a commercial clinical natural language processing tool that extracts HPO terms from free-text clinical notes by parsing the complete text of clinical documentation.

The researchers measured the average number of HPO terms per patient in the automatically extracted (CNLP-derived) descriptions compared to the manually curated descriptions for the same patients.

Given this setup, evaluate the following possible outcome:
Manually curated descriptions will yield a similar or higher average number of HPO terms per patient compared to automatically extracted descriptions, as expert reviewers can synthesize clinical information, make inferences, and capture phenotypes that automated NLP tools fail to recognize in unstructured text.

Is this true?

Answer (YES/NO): NO